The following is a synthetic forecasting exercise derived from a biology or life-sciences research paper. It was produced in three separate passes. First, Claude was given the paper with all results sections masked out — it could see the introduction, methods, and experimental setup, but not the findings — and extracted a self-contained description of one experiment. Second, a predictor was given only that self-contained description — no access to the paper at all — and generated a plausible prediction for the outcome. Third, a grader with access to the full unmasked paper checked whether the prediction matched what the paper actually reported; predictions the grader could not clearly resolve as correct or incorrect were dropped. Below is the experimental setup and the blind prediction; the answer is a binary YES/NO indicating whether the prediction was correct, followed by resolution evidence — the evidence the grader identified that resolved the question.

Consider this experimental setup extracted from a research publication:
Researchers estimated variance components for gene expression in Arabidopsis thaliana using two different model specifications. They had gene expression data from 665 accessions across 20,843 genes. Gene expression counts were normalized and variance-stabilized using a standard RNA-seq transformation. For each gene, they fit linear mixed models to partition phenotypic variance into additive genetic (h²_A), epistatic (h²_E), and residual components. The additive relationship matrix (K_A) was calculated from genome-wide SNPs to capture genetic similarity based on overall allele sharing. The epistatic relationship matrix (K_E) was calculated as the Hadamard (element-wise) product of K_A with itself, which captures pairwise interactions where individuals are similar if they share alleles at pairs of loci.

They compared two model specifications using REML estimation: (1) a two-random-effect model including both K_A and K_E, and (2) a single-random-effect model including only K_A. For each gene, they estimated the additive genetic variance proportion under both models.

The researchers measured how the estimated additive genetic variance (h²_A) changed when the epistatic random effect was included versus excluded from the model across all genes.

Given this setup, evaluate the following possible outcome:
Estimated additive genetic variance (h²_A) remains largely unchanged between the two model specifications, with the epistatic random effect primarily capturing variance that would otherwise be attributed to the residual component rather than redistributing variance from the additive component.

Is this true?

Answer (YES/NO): NO